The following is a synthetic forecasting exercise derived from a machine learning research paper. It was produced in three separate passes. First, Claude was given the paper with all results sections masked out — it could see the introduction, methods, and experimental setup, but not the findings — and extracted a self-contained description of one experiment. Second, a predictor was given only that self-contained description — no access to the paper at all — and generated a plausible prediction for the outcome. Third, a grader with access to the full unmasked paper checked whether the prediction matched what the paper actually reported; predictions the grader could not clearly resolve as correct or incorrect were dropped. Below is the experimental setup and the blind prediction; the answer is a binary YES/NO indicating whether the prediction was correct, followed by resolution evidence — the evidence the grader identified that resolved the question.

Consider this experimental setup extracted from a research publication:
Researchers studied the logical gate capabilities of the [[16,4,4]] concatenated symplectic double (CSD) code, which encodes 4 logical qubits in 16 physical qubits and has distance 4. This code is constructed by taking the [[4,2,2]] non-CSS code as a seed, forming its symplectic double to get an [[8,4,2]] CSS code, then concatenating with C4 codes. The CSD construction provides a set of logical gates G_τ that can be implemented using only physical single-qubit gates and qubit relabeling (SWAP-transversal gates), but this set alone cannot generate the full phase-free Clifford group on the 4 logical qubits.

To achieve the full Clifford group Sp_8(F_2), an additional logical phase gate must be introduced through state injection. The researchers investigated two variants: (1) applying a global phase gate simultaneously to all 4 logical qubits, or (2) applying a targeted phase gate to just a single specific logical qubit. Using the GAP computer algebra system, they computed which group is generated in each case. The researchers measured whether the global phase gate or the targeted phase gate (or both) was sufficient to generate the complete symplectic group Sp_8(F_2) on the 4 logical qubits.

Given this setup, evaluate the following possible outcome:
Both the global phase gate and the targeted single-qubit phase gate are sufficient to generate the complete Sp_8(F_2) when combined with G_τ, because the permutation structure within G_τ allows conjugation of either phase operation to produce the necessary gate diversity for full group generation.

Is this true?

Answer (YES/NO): NO